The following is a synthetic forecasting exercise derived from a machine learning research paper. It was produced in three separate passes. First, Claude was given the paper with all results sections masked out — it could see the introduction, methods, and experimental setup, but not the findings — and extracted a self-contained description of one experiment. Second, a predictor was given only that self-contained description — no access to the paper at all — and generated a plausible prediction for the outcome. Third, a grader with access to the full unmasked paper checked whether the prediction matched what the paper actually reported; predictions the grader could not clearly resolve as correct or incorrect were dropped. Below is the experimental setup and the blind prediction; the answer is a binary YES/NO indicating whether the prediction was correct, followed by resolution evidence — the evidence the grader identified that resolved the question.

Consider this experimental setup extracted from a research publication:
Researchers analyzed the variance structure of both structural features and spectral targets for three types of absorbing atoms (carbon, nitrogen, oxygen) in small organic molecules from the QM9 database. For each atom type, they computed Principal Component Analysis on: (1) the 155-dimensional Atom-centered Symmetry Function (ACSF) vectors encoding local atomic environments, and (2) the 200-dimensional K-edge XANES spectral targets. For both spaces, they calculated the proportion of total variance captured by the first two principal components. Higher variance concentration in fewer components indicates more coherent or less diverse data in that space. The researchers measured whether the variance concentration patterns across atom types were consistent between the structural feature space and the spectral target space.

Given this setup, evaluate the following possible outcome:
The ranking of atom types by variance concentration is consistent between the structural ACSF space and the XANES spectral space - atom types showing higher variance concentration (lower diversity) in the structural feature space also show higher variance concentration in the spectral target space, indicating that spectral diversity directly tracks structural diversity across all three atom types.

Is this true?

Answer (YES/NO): YES